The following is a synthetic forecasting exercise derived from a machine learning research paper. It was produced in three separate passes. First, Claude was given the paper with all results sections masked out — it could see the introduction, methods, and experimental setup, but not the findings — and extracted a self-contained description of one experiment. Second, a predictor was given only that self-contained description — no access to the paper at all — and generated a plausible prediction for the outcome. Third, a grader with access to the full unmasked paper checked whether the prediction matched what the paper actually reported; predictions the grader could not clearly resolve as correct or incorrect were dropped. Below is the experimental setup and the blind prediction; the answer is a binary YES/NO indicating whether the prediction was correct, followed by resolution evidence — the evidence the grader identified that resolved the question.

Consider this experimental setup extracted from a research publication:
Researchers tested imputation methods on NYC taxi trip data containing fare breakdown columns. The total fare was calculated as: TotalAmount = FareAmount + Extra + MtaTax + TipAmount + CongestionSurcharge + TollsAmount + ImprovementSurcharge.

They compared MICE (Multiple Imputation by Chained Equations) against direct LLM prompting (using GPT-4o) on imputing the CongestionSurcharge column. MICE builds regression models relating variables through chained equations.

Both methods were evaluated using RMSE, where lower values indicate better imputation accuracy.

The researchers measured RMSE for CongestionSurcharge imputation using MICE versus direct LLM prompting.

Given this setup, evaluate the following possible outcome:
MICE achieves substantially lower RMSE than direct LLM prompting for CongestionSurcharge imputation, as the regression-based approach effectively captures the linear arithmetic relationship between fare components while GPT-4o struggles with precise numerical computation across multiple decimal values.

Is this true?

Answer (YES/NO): YES